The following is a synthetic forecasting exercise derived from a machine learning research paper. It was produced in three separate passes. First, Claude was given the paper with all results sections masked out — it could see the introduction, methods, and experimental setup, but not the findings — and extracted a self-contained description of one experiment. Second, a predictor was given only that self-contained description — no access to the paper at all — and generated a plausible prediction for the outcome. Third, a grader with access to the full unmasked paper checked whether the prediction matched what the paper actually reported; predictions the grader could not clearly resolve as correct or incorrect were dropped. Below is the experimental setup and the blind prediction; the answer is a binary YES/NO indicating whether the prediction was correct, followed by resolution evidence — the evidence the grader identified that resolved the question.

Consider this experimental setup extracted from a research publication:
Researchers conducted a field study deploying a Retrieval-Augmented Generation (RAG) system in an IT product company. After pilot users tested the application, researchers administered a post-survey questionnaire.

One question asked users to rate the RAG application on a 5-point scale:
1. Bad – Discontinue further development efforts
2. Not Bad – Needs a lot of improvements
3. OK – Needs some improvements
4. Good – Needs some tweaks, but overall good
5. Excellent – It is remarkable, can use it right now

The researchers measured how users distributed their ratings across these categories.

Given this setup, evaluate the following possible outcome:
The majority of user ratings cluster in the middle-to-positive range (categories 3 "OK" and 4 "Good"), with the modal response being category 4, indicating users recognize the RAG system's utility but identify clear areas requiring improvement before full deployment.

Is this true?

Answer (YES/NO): NO